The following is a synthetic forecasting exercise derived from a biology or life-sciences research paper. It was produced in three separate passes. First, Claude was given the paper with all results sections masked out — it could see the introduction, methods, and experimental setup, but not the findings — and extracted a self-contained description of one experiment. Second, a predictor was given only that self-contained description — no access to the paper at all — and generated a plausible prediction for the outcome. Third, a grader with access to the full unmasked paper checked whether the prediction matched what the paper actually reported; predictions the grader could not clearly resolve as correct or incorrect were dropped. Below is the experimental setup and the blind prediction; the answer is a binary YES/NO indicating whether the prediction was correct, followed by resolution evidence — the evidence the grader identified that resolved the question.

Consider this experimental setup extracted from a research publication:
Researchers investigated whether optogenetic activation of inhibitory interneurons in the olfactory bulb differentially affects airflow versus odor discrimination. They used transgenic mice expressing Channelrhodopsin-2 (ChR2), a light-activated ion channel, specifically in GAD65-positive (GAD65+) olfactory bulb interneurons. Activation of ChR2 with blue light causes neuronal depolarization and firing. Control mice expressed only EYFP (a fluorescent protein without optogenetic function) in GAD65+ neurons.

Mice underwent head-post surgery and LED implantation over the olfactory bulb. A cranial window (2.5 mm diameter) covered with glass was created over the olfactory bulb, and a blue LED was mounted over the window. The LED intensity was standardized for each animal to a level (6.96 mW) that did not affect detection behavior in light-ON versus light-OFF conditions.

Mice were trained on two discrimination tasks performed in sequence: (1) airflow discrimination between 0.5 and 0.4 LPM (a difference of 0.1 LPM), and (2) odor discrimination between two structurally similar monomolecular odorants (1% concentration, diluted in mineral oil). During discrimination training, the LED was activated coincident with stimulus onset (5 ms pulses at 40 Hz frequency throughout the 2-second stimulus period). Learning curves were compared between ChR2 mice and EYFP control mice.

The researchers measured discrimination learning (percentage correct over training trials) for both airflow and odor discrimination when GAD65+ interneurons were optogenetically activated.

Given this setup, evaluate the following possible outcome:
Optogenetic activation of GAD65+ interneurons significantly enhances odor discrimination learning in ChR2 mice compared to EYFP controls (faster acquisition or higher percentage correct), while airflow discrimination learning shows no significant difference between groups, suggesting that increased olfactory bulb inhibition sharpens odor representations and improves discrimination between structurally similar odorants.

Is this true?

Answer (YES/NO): NO